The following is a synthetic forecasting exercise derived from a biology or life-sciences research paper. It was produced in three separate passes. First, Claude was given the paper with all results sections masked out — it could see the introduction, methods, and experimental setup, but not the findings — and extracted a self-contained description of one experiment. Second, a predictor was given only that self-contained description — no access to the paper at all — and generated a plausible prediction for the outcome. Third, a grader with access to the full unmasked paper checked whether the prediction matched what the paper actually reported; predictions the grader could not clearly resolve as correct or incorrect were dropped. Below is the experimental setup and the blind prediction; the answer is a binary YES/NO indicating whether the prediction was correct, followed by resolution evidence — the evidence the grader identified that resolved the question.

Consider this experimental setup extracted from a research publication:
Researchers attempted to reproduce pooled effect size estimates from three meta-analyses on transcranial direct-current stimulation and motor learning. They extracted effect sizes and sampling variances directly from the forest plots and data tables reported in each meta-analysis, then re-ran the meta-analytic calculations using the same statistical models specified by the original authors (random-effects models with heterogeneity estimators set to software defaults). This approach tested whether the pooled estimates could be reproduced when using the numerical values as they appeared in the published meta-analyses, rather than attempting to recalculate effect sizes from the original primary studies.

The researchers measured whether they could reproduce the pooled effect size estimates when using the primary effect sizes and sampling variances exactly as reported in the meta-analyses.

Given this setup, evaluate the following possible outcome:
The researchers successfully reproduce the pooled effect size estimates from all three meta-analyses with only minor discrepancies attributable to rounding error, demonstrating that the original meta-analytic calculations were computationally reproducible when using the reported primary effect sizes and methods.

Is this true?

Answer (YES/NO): YES